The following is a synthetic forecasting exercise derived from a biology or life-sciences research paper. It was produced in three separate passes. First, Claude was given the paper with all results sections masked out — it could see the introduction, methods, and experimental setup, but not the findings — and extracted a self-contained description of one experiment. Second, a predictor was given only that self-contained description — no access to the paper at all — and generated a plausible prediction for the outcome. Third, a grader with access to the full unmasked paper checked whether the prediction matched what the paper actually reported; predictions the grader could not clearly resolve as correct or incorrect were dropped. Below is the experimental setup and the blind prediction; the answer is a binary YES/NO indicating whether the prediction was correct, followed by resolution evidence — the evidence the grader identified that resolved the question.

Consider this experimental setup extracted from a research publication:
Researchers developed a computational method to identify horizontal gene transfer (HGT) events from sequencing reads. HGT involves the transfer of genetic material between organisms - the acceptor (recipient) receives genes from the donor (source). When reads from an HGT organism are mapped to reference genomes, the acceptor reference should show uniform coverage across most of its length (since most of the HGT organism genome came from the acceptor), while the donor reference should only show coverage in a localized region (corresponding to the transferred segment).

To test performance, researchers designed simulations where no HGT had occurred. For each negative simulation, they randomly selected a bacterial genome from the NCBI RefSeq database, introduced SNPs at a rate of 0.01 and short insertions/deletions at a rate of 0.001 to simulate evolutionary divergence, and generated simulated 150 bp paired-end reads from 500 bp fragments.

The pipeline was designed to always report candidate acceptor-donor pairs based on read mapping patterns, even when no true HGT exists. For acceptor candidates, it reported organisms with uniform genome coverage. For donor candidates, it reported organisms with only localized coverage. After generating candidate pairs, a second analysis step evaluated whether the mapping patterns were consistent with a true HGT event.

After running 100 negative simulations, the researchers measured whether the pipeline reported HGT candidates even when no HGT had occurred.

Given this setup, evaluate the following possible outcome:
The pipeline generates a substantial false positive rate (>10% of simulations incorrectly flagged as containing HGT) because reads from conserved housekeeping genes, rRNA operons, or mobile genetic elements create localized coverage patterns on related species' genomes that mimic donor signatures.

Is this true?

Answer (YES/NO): NO